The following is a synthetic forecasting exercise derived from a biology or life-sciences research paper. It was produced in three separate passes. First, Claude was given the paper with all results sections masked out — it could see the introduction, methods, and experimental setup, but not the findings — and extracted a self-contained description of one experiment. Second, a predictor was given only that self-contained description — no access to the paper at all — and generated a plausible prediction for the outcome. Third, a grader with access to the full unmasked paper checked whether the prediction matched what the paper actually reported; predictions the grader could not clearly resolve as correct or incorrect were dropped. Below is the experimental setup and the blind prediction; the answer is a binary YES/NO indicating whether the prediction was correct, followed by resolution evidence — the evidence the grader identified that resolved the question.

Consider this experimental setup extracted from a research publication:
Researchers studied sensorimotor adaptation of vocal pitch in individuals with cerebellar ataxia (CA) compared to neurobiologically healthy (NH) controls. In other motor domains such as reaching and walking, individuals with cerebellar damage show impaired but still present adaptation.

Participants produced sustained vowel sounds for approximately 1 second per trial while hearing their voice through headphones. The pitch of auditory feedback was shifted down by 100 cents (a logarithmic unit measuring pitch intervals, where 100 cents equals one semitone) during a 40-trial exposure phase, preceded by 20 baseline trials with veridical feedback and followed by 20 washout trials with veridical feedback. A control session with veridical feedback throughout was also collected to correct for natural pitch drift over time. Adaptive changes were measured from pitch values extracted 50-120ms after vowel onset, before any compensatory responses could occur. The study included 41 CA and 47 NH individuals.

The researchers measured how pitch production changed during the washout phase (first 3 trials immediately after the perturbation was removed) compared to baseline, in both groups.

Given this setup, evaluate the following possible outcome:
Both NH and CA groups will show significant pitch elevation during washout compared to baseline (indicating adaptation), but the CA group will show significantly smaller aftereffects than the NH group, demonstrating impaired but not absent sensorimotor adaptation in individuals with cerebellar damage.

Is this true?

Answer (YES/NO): NO